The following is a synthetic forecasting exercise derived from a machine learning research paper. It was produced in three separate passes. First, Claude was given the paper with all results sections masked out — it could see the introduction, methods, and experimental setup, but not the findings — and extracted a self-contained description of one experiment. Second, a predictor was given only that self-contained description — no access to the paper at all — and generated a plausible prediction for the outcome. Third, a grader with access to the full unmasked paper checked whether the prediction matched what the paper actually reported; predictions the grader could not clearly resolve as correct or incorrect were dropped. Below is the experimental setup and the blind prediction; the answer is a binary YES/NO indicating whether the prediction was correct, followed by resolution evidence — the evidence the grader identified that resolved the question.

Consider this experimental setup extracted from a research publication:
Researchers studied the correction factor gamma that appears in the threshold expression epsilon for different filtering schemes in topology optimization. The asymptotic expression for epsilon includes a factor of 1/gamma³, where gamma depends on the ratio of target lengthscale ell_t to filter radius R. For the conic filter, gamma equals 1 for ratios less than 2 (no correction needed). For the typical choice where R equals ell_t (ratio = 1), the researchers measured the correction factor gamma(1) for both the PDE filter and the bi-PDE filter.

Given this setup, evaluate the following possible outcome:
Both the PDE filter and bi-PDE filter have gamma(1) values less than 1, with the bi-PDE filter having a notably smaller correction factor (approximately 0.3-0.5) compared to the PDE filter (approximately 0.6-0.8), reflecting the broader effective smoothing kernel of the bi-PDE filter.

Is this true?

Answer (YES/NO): NO